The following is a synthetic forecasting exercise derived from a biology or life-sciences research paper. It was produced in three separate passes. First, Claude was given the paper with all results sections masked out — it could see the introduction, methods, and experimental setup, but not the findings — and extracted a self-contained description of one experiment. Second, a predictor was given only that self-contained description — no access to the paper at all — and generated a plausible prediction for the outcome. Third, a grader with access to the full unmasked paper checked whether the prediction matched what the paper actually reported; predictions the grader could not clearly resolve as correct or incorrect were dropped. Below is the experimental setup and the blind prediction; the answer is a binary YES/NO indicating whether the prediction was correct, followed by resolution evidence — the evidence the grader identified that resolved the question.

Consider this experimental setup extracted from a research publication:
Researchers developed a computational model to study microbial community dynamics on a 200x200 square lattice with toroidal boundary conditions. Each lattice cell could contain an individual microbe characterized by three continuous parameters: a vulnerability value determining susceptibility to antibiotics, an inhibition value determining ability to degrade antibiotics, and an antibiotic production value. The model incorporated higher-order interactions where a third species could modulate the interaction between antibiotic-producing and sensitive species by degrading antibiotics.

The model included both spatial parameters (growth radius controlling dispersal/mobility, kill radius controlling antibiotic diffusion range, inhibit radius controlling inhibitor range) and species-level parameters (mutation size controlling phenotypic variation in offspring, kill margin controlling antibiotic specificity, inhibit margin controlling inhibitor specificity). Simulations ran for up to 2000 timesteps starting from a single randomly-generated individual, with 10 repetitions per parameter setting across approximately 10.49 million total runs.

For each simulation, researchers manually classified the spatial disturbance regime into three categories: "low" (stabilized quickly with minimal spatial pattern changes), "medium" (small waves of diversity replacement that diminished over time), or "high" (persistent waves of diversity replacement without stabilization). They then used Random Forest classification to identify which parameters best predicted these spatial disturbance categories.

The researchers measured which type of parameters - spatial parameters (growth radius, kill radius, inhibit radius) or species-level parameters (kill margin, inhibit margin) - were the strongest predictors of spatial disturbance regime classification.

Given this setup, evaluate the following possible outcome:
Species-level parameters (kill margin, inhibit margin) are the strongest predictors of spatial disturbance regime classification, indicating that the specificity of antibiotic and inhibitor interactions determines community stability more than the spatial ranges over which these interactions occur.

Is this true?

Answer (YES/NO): YES